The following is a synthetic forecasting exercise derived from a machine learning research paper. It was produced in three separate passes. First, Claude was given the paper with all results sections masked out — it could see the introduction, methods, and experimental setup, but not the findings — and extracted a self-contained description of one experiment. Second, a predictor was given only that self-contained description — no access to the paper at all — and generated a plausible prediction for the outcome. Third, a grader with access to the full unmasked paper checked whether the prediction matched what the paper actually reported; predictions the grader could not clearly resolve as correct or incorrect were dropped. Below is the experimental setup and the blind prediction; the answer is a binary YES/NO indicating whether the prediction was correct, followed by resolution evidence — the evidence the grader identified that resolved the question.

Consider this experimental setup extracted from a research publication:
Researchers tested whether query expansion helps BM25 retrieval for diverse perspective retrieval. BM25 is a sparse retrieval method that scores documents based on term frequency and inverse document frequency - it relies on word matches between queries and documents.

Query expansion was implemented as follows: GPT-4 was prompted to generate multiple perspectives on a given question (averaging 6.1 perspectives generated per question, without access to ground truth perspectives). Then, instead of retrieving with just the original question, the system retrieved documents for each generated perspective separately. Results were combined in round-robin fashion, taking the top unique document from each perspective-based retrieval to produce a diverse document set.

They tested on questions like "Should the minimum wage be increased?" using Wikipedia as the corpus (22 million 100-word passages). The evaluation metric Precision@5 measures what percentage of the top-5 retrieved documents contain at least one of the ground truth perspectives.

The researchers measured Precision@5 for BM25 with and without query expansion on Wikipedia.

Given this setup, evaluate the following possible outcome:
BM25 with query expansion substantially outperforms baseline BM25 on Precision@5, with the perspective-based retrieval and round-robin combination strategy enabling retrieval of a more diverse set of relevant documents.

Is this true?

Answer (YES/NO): YES